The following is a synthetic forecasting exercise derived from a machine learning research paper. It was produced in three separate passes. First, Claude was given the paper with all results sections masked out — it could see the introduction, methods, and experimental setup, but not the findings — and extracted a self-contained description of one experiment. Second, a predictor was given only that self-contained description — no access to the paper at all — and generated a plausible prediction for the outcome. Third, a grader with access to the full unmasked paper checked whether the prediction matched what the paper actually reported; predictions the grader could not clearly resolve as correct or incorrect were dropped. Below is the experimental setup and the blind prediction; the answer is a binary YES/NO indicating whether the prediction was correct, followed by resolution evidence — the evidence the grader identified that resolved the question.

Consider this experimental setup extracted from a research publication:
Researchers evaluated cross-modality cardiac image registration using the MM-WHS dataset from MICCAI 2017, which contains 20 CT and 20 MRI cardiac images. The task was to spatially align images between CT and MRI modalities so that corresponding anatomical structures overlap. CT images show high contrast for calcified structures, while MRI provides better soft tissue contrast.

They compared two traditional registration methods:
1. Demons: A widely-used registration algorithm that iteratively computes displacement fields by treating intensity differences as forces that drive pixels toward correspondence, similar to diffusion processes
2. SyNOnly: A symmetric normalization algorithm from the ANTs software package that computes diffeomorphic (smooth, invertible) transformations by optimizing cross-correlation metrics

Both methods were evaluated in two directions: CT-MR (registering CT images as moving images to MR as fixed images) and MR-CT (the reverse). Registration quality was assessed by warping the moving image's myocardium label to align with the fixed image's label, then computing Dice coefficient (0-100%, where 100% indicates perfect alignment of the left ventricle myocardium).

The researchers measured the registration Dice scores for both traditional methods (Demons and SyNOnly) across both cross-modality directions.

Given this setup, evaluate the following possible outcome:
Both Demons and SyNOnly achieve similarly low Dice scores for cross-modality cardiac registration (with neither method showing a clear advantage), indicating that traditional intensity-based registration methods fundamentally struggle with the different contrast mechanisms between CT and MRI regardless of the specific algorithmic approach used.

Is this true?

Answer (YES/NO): NO